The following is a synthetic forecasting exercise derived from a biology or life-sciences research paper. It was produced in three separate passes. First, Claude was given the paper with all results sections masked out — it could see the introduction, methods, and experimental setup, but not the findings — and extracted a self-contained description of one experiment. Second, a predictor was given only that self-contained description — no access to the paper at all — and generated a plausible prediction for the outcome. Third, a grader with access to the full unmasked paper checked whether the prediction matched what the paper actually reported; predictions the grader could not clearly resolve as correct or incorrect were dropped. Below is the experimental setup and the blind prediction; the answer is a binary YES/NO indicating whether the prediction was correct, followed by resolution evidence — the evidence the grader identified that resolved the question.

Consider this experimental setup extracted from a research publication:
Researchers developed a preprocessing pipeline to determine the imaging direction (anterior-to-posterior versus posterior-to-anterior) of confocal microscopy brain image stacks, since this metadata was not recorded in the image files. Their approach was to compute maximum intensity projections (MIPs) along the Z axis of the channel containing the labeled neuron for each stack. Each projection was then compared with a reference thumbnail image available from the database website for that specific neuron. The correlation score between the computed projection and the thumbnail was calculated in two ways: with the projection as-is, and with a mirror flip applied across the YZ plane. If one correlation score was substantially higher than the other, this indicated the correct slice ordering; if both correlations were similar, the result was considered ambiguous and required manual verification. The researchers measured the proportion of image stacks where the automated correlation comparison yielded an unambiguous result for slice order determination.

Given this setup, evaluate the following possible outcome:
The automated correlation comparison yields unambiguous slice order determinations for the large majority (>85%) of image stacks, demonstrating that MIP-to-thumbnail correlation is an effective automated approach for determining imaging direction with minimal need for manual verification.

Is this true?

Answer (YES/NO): YES